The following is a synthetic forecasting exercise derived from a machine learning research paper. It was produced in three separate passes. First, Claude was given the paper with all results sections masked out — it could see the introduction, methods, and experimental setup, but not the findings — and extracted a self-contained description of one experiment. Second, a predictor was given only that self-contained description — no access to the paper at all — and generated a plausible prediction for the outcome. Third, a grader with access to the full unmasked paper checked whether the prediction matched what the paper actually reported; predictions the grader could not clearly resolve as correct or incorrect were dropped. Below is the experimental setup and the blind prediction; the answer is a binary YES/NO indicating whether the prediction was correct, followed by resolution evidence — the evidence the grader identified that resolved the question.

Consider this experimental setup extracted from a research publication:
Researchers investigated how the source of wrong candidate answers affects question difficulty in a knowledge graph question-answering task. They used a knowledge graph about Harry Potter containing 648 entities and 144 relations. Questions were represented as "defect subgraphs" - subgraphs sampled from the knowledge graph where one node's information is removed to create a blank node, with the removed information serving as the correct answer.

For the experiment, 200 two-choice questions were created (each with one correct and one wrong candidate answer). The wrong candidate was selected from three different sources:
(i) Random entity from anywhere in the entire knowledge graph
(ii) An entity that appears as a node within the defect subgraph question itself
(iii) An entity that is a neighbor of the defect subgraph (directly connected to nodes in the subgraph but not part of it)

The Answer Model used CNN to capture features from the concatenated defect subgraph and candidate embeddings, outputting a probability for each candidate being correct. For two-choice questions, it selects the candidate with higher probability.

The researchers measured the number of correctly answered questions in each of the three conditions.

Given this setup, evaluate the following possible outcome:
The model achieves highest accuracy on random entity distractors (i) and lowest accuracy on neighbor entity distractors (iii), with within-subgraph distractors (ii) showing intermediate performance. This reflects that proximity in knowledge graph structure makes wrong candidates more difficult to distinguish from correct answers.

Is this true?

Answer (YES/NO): YES